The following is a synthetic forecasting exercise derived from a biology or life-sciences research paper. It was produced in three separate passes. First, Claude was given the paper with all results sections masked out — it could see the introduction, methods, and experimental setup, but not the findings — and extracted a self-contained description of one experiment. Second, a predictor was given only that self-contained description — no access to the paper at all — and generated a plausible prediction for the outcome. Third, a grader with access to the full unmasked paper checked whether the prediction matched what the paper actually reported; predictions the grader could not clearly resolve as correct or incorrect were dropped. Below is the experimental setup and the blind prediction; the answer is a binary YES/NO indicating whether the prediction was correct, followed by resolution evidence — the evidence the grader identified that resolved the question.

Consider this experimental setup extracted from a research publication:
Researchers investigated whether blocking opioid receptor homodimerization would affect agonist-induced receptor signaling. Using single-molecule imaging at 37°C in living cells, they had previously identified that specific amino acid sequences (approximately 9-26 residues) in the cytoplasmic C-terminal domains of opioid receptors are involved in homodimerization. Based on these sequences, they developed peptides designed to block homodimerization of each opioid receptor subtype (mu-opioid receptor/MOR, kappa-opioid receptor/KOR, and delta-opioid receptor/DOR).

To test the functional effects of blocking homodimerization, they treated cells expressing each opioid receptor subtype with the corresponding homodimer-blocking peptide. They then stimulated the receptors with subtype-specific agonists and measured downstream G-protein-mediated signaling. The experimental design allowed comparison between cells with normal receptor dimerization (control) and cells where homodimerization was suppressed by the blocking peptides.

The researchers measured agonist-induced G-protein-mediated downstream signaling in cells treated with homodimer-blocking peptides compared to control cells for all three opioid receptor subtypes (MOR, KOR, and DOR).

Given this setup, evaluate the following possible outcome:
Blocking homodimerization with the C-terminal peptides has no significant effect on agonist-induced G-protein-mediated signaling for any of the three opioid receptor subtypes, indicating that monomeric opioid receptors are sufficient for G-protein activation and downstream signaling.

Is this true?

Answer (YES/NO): NO